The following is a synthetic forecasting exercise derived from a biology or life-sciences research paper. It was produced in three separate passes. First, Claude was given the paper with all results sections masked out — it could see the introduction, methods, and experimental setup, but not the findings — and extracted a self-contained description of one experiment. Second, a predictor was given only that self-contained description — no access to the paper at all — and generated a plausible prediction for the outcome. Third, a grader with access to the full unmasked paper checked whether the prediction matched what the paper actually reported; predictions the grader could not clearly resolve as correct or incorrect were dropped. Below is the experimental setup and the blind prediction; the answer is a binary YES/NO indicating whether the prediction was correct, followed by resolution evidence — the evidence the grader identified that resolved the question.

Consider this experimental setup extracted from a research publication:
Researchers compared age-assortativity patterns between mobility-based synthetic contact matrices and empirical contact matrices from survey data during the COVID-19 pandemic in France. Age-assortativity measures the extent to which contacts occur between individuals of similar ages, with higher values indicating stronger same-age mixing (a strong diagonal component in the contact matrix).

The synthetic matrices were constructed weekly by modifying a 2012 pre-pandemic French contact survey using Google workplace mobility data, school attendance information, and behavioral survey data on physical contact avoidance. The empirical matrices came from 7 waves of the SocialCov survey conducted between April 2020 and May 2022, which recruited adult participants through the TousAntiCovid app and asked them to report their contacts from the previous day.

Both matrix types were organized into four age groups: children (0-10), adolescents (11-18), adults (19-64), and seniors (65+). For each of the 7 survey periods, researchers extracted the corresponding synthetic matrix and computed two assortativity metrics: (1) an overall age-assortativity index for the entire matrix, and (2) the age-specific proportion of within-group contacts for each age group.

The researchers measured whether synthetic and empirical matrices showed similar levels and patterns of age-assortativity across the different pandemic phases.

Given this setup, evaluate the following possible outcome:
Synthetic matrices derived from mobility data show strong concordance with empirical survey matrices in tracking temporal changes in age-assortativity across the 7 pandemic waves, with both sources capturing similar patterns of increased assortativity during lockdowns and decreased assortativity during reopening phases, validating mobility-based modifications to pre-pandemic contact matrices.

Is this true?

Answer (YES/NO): NO